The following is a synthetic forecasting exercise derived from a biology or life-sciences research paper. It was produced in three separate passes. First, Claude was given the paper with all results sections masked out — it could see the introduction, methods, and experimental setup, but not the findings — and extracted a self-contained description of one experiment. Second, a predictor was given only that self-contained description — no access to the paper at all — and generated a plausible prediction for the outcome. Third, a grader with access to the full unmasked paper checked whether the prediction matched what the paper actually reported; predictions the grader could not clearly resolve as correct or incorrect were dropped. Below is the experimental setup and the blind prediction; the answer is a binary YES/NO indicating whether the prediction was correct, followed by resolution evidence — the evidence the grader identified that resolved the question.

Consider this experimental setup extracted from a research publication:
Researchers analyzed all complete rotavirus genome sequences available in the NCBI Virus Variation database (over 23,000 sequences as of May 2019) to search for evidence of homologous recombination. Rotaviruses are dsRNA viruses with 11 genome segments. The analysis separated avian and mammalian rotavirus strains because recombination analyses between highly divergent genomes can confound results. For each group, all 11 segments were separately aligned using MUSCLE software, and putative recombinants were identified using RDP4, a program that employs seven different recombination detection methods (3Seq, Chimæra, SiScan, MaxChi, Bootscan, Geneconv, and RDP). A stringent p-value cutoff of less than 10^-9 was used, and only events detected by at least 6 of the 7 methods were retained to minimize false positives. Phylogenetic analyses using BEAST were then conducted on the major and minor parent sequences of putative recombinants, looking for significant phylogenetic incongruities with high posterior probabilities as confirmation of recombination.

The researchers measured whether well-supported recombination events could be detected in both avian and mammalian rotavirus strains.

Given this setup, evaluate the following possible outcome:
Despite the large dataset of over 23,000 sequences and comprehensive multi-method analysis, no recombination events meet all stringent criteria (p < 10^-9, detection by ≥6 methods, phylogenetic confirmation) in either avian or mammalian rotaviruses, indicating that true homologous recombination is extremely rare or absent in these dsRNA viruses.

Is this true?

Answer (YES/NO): NO